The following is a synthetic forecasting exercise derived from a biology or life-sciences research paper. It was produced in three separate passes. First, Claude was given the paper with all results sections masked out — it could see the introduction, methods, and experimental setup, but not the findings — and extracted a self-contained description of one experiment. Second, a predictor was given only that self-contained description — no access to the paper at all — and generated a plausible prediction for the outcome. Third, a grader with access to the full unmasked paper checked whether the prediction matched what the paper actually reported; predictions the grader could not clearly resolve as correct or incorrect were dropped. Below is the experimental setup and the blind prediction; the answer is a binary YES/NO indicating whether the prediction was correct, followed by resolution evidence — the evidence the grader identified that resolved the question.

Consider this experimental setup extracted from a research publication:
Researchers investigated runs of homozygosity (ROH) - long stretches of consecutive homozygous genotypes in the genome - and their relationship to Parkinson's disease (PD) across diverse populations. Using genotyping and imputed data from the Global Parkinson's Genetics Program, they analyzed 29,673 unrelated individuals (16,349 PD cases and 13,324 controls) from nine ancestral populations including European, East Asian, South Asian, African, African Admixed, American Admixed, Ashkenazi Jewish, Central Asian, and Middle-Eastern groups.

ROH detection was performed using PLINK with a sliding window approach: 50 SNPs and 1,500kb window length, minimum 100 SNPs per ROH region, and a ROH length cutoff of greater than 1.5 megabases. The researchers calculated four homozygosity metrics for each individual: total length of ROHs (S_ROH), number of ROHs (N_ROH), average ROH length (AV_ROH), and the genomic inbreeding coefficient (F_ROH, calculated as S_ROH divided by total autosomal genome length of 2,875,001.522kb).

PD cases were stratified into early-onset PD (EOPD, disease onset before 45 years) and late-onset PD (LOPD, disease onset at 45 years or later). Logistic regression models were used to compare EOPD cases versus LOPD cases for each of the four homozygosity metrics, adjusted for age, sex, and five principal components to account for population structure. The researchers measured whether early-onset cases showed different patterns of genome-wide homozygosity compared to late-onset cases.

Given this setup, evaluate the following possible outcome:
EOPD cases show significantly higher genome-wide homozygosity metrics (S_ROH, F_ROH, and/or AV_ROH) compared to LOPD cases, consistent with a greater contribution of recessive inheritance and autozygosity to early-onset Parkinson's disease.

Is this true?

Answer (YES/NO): NO